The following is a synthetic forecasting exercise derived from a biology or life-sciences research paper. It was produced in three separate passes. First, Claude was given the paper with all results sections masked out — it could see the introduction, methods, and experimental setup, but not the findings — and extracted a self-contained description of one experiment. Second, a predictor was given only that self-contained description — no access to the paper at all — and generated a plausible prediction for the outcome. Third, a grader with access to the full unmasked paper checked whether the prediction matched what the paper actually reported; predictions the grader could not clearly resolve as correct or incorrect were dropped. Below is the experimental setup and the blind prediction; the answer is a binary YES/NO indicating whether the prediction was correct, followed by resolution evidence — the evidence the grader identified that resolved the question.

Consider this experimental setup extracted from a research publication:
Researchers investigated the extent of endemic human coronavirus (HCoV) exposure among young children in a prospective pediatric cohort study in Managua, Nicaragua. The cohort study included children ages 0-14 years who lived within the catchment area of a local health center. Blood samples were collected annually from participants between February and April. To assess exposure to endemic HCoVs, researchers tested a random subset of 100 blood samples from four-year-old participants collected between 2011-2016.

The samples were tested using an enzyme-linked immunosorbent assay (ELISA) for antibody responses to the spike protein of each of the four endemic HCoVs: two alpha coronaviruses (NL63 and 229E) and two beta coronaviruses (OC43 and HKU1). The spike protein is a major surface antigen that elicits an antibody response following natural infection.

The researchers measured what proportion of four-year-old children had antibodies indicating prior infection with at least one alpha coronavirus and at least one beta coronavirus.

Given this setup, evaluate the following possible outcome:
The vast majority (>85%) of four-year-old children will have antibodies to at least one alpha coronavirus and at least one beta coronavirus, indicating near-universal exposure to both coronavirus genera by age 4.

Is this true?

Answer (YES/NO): YES